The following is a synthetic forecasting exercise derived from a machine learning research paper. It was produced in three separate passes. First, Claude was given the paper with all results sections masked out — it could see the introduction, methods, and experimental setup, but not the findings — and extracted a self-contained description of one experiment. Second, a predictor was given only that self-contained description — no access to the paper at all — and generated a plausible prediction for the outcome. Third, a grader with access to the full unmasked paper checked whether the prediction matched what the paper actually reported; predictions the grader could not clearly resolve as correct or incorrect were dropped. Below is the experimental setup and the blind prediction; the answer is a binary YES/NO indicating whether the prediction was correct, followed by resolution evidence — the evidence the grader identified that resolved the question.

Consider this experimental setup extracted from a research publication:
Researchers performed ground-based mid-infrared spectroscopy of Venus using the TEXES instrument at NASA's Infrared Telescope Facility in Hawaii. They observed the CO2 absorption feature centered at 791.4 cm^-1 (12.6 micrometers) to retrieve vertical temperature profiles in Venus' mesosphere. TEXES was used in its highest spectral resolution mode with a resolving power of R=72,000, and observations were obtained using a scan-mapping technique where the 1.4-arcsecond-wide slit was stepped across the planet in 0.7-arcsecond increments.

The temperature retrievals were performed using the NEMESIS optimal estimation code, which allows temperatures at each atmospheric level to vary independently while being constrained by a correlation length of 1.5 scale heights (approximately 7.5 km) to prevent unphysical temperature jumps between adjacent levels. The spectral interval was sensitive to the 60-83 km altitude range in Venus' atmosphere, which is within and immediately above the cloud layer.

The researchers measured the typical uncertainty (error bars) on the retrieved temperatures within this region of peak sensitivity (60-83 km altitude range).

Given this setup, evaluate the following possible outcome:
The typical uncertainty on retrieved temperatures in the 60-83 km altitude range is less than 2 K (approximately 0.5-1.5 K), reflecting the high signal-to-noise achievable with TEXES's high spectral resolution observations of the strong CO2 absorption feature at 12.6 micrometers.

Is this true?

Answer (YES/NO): NO